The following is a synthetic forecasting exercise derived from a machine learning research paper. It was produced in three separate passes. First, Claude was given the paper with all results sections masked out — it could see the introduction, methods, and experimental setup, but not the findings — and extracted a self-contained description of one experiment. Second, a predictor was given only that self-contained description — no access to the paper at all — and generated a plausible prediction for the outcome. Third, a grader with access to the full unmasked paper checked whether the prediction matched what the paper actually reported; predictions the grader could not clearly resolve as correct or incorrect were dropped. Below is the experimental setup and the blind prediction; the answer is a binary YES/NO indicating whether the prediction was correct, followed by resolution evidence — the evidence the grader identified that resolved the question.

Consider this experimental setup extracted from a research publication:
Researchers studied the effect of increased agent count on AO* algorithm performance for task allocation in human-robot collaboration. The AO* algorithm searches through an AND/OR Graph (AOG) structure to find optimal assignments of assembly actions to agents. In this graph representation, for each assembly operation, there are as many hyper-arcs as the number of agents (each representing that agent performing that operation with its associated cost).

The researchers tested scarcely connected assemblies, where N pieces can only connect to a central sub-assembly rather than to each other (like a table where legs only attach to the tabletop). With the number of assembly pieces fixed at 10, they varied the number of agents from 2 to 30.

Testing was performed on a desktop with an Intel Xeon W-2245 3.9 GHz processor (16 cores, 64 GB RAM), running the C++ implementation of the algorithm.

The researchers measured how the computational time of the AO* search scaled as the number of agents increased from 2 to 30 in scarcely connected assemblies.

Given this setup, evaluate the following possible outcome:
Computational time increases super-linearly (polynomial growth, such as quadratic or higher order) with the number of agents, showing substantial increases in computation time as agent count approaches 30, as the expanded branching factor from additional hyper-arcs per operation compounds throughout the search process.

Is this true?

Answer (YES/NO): NO